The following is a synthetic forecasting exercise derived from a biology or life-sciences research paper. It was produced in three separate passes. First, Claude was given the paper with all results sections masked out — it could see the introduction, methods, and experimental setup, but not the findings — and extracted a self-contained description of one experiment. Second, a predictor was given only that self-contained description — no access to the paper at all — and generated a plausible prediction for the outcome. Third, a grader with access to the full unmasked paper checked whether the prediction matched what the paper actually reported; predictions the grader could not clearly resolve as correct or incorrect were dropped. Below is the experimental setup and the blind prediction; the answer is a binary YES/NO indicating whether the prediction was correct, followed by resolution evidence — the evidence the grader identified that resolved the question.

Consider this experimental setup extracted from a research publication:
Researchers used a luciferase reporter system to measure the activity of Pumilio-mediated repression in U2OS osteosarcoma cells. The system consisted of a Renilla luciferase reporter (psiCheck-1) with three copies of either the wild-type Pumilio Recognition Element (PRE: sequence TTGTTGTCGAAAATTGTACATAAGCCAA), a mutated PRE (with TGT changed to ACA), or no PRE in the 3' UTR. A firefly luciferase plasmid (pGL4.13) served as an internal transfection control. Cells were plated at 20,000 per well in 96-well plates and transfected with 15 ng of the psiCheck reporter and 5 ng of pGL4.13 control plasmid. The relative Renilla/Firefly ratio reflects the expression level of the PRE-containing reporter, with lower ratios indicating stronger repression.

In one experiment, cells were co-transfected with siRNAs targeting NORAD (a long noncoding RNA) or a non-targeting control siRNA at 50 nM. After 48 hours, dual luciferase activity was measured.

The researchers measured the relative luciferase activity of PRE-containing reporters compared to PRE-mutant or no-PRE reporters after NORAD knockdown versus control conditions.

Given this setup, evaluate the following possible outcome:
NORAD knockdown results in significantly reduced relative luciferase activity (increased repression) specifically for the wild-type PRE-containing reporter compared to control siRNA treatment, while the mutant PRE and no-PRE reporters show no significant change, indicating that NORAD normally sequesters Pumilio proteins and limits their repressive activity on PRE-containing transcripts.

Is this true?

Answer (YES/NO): NO